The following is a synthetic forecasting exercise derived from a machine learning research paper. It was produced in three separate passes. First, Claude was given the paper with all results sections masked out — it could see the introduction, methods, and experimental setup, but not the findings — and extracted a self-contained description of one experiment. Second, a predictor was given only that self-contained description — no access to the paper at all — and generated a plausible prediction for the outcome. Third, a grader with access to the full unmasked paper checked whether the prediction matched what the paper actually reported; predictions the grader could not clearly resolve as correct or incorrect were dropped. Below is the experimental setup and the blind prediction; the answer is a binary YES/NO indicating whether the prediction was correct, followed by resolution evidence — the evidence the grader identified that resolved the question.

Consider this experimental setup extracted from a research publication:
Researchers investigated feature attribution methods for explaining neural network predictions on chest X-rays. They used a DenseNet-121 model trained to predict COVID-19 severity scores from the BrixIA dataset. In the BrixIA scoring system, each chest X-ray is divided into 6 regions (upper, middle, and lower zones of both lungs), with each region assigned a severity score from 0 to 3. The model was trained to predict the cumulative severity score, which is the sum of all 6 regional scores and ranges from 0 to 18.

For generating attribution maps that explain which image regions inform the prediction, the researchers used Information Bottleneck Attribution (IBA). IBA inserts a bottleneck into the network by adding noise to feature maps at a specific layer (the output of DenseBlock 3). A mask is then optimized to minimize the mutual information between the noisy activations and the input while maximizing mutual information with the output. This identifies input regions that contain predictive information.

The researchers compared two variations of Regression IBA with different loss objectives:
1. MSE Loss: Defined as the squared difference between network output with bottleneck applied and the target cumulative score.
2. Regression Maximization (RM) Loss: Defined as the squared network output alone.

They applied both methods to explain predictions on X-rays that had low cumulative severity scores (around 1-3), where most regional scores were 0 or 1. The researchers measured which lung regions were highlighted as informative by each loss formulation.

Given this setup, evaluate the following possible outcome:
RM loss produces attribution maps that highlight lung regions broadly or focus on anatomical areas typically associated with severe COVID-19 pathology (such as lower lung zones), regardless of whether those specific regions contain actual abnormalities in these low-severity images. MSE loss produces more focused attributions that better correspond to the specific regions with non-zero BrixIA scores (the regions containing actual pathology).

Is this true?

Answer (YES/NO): NO